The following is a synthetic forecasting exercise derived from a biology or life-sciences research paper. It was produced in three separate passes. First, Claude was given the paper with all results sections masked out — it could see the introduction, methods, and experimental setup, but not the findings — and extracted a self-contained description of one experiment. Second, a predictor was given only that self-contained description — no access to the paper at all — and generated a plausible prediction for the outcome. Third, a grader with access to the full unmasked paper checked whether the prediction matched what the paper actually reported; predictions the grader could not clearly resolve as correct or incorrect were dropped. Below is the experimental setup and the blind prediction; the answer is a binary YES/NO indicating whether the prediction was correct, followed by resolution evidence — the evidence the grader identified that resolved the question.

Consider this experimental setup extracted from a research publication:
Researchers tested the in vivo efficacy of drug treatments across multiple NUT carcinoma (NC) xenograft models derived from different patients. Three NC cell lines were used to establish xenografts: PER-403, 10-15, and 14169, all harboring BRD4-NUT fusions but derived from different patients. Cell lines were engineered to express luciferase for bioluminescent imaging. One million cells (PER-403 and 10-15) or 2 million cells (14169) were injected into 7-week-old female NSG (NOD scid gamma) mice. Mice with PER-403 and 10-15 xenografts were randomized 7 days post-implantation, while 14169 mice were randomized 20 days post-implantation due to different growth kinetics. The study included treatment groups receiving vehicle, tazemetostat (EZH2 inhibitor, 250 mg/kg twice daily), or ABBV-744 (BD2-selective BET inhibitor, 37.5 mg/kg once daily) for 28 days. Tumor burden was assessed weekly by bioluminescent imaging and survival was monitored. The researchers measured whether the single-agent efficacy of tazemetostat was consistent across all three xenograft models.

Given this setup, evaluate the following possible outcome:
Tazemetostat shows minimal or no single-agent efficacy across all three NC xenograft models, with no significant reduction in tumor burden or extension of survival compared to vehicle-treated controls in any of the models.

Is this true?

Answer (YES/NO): YES